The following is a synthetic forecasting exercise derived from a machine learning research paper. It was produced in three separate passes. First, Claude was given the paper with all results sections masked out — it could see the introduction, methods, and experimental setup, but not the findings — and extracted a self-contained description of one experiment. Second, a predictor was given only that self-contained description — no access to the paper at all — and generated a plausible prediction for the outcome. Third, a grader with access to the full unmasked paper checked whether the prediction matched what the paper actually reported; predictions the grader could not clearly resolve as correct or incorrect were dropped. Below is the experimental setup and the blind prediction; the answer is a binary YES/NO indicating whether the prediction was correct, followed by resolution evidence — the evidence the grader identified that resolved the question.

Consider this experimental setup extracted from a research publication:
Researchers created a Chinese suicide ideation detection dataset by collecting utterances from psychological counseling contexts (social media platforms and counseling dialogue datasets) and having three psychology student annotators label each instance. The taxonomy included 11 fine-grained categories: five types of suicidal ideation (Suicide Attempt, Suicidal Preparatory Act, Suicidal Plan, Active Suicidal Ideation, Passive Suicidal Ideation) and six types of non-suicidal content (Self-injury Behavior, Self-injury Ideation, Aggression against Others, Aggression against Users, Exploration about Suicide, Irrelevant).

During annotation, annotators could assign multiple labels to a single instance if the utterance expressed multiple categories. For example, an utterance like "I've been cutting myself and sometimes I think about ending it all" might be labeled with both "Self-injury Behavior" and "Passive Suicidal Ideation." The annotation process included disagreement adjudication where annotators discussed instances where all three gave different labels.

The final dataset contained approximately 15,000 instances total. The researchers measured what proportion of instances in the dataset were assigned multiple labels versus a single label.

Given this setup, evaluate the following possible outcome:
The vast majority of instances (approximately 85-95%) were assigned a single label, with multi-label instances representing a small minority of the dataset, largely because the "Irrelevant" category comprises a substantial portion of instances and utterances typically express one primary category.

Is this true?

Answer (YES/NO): NO